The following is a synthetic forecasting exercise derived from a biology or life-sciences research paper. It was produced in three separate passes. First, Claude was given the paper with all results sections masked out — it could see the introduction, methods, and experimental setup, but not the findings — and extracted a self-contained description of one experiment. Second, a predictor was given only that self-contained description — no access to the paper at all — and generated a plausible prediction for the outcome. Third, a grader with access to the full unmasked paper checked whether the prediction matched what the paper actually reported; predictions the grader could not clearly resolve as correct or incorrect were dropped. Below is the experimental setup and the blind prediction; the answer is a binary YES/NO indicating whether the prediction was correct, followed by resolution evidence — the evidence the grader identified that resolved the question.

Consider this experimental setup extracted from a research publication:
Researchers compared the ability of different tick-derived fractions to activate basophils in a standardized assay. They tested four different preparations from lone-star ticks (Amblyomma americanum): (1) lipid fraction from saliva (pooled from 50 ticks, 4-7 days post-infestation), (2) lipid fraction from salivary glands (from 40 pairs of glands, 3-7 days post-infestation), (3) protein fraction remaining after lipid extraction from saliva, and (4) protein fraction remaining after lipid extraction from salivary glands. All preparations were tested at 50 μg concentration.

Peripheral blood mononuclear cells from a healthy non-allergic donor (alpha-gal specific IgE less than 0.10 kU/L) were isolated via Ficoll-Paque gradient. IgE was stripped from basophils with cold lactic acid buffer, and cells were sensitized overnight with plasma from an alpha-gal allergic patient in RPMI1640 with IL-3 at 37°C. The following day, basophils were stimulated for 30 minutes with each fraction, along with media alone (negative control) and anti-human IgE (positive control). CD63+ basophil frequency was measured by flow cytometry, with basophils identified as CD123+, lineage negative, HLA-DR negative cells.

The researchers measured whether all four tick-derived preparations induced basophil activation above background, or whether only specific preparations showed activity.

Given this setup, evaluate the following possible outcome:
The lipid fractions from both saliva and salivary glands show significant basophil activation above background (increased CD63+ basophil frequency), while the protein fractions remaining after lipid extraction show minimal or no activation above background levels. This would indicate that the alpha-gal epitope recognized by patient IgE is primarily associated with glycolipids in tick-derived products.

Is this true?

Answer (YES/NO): NO